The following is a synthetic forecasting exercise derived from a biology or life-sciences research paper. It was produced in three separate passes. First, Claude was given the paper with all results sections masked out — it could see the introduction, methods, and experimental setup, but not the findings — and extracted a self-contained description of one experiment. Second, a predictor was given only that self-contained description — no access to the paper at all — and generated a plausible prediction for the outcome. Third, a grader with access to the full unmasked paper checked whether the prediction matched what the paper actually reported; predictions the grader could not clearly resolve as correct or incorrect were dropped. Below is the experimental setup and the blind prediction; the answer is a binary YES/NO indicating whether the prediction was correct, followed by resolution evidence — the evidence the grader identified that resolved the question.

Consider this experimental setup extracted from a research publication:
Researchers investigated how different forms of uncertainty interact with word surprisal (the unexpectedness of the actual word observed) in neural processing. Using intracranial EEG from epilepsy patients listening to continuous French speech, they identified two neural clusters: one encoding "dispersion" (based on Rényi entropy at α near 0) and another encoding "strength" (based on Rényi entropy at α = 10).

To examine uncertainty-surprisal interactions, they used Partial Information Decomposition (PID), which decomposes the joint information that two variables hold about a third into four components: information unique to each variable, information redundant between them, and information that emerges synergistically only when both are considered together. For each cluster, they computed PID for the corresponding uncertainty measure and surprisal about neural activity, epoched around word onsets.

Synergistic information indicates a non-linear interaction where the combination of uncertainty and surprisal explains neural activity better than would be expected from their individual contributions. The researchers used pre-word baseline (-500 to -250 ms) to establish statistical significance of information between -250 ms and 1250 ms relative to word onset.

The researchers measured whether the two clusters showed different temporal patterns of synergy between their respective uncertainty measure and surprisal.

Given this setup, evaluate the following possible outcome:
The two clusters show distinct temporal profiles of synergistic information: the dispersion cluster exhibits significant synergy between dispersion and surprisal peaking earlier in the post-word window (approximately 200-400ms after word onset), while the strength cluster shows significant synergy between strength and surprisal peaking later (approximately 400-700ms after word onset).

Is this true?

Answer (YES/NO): NO